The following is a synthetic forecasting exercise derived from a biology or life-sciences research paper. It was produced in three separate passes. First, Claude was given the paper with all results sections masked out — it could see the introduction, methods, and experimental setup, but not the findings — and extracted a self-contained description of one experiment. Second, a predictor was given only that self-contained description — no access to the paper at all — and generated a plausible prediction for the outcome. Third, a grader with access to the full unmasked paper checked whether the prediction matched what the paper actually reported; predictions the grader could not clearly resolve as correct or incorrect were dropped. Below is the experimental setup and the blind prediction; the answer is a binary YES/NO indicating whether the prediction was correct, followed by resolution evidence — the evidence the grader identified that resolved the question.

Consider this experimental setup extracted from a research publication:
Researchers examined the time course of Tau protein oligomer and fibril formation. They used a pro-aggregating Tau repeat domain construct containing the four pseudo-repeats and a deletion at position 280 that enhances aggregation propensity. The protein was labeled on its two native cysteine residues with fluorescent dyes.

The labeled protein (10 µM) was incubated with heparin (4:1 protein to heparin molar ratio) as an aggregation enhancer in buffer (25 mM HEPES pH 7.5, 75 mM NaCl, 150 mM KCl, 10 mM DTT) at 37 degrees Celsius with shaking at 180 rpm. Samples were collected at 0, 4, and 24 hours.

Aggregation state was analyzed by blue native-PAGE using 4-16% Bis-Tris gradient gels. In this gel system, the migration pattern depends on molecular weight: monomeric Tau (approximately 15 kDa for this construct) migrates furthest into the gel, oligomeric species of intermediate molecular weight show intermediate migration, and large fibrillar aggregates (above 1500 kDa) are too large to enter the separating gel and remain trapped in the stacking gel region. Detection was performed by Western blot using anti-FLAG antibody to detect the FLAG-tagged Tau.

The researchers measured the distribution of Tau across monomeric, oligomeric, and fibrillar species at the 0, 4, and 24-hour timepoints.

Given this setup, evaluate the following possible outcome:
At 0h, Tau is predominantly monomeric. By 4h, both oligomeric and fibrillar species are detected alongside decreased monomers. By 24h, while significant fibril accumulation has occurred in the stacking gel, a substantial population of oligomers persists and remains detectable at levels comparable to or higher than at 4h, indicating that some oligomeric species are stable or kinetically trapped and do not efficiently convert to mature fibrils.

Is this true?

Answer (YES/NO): NO